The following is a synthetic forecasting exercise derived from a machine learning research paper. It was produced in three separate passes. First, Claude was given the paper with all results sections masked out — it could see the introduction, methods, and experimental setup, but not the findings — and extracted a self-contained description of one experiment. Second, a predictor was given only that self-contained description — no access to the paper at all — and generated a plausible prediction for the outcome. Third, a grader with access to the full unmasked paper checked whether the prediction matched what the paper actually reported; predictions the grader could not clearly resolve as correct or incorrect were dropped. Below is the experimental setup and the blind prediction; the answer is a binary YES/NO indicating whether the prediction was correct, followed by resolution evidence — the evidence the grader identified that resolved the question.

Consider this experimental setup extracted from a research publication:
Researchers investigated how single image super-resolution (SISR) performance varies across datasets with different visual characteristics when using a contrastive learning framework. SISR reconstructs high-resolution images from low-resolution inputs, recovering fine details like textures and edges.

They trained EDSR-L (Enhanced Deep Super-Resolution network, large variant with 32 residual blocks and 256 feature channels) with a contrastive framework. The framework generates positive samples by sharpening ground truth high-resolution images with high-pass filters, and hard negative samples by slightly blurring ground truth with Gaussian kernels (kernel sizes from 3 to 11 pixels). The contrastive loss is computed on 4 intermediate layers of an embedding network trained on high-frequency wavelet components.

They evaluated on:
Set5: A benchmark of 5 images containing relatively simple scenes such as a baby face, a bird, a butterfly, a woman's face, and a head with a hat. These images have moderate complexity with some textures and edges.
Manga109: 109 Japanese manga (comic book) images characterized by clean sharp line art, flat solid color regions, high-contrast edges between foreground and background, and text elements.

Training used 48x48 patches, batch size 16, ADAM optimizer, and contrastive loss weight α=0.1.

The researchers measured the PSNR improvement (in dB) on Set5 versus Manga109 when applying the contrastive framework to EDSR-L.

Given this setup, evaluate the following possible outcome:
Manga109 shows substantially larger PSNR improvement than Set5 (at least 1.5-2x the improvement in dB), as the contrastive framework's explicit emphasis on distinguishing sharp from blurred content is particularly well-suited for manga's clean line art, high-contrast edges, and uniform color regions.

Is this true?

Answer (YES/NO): YES